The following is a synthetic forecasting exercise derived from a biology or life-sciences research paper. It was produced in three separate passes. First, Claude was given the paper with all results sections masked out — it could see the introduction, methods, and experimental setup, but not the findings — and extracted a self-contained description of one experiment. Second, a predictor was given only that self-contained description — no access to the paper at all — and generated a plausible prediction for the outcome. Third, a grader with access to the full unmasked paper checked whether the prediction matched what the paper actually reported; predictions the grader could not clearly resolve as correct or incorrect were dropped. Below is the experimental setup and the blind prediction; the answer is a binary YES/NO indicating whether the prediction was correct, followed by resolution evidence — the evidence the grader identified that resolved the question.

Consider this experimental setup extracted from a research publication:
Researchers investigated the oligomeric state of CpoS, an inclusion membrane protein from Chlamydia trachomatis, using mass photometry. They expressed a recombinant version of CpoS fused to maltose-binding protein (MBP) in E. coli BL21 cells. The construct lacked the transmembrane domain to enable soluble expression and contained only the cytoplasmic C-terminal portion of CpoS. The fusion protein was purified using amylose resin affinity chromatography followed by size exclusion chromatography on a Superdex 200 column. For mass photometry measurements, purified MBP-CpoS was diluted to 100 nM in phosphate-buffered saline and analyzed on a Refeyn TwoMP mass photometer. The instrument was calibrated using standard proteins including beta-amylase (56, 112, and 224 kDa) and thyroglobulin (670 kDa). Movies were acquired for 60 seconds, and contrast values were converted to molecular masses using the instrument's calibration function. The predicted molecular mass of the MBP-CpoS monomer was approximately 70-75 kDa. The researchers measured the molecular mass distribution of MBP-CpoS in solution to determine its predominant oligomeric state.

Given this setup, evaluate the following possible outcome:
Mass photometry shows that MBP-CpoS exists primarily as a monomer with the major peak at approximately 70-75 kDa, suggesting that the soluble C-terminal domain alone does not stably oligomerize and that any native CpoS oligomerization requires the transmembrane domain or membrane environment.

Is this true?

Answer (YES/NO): NO